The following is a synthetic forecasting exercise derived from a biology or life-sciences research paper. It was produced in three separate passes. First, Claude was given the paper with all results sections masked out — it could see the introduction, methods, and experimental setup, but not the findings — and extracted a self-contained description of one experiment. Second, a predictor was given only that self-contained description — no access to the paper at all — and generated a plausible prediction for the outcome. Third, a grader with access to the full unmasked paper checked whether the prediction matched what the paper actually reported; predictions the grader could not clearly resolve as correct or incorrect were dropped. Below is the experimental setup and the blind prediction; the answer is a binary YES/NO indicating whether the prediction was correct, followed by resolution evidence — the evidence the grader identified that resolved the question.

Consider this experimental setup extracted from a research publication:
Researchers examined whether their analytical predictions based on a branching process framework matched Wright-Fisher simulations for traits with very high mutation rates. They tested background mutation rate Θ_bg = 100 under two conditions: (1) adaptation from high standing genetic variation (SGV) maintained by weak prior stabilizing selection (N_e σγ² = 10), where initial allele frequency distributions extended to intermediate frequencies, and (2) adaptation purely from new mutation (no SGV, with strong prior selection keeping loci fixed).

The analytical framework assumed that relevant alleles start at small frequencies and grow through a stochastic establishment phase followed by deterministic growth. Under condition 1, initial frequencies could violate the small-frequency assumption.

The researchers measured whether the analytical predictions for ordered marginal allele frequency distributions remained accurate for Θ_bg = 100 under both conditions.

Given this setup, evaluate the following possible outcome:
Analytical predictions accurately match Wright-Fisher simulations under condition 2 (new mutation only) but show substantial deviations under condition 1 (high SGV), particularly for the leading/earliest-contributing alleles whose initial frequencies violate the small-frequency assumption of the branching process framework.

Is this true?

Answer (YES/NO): YES